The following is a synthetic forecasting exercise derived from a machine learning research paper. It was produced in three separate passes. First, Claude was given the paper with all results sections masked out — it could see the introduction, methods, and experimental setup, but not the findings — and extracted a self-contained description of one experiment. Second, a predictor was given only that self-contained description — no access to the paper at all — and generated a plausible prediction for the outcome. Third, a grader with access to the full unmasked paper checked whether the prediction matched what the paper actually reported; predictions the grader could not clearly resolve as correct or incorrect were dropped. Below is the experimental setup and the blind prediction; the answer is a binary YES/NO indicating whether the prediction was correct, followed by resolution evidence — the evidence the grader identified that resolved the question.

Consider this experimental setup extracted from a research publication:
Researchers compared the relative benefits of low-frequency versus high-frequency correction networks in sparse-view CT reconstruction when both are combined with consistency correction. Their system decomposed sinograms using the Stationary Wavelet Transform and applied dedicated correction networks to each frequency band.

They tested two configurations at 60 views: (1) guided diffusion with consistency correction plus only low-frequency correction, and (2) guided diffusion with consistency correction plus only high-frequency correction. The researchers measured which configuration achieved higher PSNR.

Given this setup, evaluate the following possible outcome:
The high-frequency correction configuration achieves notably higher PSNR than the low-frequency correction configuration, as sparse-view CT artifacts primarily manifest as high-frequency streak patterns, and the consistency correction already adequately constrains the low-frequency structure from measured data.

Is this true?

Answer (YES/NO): NO